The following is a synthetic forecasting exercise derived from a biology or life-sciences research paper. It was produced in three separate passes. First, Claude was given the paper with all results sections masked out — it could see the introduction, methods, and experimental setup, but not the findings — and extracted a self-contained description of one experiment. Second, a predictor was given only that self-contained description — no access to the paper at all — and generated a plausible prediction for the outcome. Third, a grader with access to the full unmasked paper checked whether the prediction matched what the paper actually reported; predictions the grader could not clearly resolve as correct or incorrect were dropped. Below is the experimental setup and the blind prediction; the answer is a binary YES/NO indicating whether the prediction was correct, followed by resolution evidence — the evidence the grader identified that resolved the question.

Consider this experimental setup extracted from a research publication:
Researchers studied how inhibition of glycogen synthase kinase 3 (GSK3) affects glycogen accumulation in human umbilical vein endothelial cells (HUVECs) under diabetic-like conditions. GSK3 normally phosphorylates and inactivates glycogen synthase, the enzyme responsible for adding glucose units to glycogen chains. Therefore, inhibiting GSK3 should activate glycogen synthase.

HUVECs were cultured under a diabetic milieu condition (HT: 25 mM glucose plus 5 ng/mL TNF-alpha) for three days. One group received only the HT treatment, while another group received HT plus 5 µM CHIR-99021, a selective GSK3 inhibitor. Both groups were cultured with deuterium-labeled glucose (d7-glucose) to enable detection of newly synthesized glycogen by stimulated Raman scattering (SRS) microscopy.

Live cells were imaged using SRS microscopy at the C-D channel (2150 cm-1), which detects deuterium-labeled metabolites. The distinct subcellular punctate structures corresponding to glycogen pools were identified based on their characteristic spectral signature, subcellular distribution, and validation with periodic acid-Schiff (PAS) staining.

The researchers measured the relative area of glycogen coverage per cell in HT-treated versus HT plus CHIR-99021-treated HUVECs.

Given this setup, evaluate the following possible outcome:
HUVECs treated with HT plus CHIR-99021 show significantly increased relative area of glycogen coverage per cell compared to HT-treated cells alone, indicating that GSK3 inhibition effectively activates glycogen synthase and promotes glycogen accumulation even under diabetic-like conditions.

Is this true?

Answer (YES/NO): YES